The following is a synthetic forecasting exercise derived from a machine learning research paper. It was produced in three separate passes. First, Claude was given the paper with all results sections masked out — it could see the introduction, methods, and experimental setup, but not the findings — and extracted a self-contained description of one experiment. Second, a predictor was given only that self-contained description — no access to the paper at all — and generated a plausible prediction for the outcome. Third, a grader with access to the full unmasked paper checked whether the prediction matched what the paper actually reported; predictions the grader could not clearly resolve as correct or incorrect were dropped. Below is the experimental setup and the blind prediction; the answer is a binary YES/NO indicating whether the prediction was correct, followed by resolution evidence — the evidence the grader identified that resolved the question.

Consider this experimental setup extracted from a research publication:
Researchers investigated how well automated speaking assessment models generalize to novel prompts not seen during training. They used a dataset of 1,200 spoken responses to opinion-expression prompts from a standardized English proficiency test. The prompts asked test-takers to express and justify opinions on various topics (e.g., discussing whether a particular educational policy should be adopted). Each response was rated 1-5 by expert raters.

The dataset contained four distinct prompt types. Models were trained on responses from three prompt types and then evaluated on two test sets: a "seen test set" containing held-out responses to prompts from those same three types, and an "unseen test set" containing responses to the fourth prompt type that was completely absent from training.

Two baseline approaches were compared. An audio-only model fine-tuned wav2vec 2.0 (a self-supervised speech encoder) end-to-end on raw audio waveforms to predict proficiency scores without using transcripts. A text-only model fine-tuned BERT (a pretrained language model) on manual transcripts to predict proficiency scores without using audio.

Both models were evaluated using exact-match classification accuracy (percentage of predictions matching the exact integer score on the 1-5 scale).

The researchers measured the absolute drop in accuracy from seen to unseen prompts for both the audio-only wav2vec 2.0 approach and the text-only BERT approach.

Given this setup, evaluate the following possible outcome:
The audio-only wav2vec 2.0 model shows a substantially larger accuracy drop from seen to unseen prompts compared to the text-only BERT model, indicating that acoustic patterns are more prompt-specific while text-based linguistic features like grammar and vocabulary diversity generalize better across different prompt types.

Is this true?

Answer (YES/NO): NO